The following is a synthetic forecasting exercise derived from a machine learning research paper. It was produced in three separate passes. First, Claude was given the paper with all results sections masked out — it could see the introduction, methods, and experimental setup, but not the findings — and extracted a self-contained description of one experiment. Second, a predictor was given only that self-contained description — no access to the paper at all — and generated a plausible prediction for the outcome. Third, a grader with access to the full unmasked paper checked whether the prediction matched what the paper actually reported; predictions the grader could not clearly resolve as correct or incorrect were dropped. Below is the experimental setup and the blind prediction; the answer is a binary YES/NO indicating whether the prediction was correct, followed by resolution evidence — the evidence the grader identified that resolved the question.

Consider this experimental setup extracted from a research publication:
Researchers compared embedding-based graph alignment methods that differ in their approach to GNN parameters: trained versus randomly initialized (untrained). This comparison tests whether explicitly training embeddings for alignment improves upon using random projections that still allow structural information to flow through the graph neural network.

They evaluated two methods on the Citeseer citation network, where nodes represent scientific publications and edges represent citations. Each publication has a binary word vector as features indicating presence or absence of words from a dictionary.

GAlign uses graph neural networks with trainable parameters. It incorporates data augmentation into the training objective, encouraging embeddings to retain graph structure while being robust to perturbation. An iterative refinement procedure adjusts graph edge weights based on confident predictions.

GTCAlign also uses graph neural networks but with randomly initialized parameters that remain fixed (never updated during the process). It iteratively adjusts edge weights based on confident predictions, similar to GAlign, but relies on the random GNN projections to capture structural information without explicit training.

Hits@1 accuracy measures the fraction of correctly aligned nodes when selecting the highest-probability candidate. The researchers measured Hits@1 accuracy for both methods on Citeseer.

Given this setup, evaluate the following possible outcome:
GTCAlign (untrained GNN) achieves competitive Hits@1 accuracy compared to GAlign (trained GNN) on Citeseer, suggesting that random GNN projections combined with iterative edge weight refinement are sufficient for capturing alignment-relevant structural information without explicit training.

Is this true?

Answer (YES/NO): YES